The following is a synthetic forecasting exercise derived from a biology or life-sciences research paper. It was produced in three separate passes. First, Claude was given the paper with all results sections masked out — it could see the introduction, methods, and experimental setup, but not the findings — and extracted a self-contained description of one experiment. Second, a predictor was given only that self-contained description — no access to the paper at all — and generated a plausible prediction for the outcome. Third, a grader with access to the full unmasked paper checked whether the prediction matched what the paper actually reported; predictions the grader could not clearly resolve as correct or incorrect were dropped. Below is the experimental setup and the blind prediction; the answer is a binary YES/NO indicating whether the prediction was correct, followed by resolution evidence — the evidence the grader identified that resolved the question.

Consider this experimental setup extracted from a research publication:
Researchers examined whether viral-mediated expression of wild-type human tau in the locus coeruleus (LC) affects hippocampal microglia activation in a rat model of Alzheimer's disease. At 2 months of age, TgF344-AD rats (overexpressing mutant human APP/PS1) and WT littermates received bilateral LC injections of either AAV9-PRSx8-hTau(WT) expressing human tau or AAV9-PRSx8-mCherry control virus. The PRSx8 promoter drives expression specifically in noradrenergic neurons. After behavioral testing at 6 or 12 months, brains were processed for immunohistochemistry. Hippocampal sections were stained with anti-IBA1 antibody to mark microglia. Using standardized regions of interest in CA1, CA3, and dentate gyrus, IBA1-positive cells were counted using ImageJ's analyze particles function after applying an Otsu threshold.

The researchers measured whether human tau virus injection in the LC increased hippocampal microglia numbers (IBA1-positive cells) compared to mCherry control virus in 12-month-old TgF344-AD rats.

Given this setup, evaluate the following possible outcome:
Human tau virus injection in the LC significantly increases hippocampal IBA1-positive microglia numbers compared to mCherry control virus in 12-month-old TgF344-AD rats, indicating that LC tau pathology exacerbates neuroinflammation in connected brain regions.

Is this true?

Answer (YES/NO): NO